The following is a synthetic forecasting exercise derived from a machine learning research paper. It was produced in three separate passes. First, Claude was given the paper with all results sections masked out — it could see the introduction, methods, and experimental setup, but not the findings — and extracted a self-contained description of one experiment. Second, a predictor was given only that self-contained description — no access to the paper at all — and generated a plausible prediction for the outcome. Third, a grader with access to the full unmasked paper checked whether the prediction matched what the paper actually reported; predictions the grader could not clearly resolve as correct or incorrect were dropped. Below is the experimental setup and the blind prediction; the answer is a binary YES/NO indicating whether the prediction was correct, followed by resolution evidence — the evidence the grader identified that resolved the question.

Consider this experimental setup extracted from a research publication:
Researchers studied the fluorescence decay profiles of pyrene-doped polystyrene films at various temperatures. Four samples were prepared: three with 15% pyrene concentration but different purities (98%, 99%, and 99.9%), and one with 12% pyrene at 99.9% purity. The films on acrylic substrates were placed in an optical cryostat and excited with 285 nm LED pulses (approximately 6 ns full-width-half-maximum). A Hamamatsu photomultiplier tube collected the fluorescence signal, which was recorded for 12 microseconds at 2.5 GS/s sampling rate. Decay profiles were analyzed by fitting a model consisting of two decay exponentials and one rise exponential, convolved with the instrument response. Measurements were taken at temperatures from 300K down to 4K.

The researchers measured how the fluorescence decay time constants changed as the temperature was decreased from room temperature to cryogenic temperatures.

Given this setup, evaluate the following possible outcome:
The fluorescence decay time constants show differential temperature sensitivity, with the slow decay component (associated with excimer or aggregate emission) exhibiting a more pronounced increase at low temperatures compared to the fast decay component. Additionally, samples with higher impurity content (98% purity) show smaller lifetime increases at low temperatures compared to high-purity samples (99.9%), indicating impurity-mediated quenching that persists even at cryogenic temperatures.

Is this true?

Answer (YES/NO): NO